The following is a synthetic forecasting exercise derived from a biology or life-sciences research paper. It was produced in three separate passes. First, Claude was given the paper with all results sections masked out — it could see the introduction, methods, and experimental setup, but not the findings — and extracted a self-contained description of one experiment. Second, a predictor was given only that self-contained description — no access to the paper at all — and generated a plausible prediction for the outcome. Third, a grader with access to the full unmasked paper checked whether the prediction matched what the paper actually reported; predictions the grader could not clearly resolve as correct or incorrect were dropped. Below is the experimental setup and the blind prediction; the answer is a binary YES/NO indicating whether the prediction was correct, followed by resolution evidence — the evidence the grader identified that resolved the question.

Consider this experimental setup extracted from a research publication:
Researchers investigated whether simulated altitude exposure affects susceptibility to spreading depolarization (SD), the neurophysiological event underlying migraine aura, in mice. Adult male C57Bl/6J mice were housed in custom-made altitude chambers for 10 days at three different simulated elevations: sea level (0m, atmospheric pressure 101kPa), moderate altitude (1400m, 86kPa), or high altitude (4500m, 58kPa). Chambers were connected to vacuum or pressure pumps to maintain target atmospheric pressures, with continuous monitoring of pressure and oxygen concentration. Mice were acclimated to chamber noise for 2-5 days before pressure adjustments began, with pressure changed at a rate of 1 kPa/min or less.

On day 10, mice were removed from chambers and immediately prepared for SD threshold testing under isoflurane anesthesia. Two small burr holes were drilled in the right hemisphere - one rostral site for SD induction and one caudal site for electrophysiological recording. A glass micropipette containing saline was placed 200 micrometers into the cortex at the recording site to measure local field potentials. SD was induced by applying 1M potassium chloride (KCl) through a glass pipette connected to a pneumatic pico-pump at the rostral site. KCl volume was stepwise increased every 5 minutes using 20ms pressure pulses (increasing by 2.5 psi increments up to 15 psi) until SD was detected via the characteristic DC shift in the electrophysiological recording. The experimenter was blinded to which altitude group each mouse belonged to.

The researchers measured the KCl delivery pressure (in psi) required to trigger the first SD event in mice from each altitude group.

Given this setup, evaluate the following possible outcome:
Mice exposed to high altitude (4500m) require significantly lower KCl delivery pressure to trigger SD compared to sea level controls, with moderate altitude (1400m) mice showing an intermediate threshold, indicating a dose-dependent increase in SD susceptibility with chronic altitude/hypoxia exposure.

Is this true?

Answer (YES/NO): NO